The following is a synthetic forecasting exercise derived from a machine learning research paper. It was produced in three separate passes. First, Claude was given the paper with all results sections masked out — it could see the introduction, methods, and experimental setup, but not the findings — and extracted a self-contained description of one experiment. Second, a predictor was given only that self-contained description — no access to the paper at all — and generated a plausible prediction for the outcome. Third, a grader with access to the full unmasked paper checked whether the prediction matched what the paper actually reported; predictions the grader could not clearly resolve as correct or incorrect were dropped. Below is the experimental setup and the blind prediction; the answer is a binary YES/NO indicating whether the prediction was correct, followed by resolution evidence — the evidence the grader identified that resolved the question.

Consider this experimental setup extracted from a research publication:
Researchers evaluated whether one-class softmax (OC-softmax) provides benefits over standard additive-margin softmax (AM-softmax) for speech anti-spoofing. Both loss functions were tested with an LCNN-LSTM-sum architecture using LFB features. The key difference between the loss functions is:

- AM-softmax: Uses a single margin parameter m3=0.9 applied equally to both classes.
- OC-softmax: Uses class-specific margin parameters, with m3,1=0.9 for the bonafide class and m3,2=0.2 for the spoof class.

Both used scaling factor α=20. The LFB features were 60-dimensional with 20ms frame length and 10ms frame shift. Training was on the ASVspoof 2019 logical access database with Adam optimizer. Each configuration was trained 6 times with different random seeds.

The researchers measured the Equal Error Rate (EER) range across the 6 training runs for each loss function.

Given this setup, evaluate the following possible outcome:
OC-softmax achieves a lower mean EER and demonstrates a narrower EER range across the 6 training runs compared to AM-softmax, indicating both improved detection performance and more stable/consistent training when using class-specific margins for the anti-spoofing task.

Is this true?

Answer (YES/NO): NO